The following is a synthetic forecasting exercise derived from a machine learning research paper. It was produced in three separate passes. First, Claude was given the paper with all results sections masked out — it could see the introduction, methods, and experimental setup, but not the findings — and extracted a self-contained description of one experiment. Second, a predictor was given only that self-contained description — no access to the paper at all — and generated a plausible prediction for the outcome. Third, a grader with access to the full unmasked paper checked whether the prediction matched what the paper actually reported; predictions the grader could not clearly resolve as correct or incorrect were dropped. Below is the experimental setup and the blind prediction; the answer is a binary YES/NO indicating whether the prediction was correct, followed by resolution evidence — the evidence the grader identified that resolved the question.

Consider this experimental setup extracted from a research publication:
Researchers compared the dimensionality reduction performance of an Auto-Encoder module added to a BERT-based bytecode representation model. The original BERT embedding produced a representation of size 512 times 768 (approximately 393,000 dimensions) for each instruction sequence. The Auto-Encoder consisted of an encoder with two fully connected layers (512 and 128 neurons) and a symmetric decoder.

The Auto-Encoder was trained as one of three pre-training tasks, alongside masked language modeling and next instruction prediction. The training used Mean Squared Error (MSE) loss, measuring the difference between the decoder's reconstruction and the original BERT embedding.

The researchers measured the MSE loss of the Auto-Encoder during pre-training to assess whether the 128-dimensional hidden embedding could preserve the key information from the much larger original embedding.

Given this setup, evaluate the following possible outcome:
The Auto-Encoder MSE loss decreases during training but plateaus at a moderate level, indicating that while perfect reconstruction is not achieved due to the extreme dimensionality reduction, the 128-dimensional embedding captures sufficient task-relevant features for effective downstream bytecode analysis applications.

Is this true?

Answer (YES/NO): NO